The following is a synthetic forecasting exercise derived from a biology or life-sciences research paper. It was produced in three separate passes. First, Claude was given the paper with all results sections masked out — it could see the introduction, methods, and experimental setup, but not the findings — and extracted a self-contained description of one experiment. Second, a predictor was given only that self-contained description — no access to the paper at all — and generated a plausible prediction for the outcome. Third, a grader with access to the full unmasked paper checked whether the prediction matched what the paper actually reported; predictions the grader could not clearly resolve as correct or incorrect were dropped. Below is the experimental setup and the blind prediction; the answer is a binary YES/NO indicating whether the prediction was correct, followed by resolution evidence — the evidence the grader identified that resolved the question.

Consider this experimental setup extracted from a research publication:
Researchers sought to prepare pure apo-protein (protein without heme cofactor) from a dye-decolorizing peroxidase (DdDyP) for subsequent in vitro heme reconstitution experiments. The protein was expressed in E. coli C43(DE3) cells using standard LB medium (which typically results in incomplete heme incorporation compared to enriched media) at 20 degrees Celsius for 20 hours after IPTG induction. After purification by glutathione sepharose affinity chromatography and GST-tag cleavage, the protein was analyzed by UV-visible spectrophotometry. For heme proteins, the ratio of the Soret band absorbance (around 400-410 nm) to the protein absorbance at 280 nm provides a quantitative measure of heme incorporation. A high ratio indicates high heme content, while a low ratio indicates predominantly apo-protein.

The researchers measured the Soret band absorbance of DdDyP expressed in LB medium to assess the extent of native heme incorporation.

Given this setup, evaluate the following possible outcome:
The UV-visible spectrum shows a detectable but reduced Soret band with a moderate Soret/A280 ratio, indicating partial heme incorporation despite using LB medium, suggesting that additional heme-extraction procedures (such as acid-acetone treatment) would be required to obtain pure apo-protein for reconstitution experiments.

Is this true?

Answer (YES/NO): NO